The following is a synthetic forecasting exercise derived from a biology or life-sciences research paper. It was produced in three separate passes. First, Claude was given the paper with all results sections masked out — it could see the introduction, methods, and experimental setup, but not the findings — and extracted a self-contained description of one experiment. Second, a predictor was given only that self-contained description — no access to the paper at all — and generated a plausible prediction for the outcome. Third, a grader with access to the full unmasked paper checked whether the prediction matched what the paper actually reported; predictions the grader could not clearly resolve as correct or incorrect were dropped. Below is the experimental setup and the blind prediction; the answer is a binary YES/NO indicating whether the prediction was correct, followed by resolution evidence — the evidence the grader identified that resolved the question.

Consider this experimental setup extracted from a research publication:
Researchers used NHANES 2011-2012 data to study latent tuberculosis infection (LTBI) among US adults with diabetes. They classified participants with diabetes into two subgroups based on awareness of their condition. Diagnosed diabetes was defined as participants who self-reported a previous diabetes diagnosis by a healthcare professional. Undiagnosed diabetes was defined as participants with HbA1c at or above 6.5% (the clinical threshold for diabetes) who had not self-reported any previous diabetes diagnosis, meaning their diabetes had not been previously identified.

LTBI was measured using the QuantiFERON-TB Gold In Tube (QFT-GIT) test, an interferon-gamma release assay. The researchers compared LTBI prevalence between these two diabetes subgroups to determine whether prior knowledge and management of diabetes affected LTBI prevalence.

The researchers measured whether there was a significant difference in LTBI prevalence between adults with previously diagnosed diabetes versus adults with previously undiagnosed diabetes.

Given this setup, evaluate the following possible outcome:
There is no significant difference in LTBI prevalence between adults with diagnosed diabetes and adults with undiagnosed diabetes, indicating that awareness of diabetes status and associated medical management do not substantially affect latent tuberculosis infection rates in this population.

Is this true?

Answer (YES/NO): YES